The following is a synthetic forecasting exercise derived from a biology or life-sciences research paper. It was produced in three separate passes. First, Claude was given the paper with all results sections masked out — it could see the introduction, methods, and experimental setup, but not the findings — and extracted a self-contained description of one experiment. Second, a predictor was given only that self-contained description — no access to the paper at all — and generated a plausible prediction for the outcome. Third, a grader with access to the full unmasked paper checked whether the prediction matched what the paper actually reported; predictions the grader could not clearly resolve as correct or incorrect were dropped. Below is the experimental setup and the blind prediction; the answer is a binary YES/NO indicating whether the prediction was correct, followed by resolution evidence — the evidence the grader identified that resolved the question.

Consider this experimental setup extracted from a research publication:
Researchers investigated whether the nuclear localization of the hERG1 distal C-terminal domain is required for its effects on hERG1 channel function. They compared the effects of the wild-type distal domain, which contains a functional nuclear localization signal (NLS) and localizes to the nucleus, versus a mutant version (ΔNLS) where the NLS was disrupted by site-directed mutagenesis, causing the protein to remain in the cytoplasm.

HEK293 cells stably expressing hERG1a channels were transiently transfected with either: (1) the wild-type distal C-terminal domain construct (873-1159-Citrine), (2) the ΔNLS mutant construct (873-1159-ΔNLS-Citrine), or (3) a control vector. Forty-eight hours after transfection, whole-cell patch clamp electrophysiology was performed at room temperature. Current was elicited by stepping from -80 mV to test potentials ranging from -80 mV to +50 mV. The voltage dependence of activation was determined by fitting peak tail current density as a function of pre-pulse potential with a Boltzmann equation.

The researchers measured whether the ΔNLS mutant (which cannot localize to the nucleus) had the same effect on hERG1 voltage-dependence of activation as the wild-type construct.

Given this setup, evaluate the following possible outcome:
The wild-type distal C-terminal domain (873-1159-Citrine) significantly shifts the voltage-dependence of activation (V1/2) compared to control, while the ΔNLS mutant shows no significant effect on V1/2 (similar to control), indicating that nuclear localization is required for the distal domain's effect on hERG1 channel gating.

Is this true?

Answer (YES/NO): NO